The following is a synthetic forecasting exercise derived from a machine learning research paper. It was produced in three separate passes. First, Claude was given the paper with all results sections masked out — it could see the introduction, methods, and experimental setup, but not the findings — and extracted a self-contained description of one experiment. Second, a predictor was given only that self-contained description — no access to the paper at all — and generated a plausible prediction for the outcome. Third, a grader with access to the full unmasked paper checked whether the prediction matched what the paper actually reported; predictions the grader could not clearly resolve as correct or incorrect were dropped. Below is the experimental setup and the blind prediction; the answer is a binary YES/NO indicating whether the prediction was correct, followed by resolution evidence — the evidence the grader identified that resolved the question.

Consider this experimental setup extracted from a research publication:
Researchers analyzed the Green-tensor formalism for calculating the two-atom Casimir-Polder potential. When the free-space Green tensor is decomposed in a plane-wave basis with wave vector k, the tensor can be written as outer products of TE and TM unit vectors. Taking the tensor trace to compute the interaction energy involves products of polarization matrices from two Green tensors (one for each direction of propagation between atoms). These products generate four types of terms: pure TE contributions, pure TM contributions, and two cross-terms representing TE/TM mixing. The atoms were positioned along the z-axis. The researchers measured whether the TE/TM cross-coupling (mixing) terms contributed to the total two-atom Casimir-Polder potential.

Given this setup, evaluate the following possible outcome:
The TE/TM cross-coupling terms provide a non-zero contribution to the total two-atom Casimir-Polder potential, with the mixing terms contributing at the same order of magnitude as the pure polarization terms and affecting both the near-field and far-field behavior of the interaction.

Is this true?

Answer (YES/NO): NO